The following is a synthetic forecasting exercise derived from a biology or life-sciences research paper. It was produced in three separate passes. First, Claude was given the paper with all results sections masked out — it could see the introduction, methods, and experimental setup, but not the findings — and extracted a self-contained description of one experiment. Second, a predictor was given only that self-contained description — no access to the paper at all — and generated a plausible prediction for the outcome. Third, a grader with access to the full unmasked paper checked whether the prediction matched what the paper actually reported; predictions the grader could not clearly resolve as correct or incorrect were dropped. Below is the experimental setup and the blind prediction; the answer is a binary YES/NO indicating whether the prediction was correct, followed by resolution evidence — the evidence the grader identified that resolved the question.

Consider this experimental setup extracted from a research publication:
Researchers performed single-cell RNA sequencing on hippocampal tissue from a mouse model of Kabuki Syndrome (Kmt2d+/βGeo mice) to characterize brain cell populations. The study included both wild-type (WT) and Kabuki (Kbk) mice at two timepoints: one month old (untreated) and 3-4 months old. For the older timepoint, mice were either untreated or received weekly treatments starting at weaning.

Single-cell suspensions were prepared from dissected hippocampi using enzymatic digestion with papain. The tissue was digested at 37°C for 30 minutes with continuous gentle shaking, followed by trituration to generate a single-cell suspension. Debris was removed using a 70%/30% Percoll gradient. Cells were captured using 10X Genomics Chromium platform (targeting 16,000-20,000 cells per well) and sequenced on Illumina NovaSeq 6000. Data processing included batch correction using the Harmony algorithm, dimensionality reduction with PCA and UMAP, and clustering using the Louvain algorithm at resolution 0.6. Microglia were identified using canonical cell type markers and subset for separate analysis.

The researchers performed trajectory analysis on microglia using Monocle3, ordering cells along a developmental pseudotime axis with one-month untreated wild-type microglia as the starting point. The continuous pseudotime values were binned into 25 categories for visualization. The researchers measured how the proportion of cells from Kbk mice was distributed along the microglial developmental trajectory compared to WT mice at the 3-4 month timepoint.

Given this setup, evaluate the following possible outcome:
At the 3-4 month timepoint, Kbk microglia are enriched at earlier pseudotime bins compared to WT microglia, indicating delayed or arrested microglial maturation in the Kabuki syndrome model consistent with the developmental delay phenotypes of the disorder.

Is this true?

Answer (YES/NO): YES